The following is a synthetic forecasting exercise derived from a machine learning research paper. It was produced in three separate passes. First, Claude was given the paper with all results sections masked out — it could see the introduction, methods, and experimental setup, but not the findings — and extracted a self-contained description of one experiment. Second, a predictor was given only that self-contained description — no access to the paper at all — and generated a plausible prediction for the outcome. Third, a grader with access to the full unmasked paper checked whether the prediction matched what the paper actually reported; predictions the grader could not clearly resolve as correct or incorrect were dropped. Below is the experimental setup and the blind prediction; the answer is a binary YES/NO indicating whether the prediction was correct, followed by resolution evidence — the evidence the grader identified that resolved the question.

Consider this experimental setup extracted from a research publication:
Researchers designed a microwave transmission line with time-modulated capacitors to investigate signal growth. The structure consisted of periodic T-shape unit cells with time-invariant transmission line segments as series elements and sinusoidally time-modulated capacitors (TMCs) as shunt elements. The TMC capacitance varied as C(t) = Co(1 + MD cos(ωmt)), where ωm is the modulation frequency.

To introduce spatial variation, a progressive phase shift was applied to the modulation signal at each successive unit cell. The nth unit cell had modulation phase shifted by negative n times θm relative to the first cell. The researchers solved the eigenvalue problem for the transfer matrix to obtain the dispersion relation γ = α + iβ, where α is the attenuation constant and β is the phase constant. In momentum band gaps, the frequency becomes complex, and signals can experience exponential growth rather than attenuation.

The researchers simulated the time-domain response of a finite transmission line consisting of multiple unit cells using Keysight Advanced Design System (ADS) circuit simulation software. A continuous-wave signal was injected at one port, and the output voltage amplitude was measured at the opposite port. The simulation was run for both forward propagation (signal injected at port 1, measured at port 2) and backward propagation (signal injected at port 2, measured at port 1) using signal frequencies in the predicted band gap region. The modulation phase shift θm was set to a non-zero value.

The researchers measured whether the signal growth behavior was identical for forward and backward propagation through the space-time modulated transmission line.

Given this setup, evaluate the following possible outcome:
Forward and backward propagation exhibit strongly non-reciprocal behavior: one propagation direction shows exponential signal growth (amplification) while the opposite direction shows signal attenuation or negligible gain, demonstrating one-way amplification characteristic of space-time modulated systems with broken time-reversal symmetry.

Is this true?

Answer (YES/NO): YES